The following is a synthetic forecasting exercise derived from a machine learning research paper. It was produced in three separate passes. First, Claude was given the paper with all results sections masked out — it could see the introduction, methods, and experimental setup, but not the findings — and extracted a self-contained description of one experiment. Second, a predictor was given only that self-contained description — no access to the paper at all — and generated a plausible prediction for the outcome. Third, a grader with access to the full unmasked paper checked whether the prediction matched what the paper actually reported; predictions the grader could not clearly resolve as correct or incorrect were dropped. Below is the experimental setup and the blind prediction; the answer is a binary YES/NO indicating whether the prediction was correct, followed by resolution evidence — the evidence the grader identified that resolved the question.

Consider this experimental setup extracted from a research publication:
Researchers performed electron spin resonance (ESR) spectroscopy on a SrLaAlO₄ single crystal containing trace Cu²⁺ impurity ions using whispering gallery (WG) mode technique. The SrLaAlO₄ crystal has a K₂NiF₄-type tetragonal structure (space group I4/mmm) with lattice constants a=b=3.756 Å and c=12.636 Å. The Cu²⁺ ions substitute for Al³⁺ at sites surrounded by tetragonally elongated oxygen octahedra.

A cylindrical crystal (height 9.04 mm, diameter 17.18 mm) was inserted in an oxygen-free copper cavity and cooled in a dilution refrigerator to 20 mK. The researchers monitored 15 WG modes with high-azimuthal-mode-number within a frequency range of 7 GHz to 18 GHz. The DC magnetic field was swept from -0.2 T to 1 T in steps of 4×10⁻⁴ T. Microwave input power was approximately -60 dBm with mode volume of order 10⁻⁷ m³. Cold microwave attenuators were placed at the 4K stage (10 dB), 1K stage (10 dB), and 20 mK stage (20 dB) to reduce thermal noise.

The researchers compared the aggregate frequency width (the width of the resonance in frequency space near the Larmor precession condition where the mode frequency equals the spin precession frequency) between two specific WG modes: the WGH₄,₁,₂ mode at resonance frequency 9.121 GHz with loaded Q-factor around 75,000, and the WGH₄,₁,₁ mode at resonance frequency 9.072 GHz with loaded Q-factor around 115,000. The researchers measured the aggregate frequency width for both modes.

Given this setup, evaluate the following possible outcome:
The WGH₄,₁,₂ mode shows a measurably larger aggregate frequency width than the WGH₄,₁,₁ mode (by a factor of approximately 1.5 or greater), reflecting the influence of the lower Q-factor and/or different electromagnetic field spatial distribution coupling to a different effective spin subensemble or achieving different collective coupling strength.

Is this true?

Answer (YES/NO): YES